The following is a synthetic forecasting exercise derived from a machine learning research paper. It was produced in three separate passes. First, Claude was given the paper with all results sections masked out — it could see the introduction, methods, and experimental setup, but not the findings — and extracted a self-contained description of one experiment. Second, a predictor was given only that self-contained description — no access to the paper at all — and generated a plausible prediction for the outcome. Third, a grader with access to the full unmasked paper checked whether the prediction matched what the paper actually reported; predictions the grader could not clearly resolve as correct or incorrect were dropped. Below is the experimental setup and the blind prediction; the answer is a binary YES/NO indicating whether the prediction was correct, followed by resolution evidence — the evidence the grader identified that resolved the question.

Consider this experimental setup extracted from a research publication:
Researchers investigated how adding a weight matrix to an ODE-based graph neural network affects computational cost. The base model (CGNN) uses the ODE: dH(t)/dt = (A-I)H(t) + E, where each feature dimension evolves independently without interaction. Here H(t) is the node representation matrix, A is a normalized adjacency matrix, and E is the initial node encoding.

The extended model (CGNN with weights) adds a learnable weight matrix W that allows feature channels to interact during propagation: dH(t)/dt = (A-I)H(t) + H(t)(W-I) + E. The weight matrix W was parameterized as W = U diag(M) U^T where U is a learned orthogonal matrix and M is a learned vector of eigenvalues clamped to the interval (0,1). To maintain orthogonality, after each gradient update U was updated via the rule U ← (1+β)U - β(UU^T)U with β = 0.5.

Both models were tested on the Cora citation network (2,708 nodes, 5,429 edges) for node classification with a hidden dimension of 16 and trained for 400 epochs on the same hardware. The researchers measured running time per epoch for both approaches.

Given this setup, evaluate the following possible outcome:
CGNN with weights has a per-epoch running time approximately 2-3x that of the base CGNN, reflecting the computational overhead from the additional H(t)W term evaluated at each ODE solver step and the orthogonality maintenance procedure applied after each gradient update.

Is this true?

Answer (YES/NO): NO